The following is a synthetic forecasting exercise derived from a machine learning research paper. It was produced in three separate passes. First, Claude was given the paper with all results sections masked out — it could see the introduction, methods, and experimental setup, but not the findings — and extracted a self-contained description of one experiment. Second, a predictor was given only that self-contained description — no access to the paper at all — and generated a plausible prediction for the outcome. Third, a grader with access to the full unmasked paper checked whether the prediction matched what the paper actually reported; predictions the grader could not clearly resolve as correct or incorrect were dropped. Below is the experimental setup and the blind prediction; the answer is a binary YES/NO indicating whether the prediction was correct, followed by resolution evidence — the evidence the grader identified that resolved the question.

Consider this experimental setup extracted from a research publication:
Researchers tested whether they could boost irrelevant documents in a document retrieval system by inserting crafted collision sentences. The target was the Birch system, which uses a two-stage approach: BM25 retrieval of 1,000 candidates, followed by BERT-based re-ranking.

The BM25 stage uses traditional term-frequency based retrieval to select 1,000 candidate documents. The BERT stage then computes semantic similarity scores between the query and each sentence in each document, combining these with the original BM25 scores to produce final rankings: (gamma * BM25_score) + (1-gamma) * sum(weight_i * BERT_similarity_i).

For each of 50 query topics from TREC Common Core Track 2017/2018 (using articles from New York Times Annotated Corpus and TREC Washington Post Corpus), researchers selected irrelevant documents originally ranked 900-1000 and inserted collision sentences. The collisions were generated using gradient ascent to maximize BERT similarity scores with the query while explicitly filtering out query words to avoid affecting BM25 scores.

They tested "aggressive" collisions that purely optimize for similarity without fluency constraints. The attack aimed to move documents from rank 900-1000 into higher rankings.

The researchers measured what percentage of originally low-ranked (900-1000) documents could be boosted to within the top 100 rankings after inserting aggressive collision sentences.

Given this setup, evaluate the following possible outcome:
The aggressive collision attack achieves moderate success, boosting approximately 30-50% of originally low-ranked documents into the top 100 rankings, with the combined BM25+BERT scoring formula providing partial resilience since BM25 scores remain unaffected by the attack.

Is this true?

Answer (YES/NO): NO